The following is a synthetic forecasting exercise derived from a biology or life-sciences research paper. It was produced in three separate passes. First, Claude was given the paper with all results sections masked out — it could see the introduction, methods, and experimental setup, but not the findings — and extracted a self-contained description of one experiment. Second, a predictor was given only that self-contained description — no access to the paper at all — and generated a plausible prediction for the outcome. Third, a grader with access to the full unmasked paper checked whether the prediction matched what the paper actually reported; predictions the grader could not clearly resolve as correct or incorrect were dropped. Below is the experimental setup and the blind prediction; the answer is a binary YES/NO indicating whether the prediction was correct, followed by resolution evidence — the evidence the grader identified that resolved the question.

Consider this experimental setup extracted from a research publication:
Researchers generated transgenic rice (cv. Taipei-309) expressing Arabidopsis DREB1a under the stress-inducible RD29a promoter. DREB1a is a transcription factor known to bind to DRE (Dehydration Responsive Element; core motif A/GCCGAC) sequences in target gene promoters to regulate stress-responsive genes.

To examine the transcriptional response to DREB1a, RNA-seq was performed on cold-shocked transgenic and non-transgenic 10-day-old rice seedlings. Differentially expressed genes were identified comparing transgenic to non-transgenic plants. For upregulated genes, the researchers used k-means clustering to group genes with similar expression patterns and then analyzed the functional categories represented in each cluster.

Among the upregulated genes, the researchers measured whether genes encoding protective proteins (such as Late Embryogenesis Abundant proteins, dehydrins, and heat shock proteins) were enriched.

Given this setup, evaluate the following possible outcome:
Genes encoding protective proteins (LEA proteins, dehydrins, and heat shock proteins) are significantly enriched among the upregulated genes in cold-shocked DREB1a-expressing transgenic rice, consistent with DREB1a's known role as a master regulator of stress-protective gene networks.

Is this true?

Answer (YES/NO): NO